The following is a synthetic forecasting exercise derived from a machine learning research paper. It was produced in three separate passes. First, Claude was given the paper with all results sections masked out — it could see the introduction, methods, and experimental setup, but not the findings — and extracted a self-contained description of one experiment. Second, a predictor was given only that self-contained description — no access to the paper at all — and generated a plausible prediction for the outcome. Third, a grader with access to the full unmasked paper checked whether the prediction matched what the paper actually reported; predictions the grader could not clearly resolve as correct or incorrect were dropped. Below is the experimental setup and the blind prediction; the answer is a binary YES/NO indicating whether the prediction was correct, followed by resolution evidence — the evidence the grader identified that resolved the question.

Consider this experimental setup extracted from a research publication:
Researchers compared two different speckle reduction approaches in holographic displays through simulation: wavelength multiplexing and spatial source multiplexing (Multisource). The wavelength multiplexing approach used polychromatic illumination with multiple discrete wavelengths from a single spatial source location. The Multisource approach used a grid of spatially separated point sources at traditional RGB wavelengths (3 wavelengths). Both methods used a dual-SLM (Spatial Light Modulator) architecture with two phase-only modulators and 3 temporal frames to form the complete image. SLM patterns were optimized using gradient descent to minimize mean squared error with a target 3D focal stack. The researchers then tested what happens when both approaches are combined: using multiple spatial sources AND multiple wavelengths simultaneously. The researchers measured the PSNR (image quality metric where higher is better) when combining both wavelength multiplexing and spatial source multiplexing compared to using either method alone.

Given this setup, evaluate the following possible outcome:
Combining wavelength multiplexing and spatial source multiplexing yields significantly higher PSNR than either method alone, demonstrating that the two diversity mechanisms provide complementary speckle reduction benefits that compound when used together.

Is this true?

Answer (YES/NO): YES